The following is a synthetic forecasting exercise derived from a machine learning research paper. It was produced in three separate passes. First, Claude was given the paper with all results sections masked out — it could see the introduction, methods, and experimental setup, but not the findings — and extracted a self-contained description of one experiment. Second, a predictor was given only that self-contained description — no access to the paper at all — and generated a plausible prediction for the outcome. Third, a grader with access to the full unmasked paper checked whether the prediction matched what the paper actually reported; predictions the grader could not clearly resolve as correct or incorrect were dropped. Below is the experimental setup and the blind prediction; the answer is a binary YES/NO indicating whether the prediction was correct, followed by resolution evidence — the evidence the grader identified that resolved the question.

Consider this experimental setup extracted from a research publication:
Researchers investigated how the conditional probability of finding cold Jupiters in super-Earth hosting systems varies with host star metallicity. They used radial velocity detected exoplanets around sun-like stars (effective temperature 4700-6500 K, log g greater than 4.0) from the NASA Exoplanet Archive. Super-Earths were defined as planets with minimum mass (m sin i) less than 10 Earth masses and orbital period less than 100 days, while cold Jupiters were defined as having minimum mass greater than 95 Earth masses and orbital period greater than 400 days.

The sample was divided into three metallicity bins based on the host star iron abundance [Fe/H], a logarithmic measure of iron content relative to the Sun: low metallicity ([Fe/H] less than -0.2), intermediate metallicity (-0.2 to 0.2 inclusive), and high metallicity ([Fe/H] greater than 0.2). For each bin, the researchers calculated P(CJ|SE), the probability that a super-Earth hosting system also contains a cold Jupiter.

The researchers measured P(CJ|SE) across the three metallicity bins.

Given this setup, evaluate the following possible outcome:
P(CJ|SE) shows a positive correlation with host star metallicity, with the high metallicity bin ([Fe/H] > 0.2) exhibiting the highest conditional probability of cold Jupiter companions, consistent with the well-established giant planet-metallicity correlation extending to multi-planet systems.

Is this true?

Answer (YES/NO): YES